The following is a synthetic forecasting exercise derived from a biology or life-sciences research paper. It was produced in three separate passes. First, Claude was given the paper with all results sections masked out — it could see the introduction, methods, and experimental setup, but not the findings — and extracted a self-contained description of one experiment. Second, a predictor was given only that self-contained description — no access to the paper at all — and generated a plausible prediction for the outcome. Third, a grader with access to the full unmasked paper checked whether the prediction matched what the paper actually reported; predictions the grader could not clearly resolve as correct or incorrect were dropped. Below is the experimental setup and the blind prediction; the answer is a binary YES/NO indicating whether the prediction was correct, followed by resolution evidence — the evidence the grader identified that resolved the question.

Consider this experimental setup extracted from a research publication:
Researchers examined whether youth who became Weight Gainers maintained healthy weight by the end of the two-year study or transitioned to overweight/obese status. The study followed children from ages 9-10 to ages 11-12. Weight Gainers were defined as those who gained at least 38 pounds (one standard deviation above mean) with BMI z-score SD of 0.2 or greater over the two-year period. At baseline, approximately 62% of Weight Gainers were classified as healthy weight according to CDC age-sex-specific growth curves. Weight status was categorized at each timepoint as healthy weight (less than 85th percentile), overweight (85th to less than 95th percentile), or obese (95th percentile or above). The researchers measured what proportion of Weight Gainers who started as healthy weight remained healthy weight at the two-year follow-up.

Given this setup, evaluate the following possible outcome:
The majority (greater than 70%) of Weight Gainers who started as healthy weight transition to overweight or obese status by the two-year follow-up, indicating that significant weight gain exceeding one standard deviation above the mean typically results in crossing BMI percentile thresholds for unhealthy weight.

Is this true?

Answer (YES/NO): YES